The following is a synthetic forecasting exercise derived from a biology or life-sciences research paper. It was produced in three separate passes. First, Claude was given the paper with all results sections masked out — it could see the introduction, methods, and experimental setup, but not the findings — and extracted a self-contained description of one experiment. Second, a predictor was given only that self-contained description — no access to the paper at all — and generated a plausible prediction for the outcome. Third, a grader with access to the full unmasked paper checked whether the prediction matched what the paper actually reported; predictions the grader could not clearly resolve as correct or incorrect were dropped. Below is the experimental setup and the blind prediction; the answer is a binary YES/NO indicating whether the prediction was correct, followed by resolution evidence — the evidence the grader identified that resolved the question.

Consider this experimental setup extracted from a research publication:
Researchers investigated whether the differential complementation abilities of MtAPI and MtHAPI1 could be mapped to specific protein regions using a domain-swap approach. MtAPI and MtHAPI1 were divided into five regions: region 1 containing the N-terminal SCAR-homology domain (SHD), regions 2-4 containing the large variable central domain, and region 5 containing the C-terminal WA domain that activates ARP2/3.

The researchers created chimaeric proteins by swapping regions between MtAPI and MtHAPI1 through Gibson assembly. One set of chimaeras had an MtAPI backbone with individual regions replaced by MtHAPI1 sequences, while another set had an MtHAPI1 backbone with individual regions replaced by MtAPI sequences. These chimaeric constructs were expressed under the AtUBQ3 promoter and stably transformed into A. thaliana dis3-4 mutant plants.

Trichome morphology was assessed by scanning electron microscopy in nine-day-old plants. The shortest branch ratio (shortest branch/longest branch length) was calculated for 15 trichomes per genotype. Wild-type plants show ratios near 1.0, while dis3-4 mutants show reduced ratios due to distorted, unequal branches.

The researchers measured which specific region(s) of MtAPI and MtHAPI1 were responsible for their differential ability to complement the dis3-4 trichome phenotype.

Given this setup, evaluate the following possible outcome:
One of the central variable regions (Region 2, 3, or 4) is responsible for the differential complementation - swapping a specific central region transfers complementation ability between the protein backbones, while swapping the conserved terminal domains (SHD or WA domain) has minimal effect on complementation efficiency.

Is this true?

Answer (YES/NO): NO